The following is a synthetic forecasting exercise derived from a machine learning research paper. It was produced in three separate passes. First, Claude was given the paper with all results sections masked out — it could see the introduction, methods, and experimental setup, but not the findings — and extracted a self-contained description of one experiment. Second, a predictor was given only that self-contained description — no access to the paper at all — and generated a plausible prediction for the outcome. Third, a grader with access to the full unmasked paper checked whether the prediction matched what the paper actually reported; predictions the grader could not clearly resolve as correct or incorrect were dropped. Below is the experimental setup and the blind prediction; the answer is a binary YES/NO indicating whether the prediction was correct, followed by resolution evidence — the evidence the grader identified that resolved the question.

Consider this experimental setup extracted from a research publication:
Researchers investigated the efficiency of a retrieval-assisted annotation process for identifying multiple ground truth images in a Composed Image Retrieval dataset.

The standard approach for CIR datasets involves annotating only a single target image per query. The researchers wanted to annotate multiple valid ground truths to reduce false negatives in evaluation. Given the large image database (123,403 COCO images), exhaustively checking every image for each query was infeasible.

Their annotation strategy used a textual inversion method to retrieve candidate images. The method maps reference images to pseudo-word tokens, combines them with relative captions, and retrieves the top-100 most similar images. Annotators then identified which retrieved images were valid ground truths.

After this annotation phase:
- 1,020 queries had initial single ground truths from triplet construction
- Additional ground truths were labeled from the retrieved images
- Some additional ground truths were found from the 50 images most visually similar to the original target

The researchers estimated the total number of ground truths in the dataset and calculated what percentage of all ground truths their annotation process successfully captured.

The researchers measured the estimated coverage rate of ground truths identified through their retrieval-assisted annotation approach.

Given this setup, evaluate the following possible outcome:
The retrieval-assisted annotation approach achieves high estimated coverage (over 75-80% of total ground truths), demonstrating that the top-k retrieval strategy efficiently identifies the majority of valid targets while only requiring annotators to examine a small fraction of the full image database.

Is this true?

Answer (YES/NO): YES